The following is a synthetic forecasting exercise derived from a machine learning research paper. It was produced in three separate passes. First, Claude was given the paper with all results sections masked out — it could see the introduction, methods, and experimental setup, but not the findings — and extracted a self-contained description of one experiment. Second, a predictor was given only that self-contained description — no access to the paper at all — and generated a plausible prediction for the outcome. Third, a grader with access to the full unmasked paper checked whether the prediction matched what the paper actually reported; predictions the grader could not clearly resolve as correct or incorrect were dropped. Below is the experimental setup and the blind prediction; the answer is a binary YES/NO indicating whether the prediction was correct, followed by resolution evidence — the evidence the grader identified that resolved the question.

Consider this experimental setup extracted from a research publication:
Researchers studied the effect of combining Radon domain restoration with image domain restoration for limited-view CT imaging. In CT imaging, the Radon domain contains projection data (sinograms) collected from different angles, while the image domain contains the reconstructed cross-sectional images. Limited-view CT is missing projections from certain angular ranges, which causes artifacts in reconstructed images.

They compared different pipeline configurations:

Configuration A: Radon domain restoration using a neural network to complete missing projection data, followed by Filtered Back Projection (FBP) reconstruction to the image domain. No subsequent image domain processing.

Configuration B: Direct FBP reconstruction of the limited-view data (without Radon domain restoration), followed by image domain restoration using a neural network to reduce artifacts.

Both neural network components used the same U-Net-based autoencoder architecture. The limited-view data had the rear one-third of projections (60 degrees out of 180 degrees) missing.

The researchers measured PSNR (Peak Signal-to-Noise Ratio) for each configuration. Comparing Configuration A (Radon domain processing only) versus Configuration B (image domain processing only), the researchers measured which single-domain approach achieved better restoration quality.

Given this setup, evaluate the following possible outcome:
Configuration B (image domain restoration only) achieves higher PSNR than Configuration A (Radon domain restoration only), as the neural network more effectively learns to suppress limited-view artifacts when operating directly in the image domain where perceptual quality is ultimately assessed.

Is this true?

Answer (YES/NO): YES